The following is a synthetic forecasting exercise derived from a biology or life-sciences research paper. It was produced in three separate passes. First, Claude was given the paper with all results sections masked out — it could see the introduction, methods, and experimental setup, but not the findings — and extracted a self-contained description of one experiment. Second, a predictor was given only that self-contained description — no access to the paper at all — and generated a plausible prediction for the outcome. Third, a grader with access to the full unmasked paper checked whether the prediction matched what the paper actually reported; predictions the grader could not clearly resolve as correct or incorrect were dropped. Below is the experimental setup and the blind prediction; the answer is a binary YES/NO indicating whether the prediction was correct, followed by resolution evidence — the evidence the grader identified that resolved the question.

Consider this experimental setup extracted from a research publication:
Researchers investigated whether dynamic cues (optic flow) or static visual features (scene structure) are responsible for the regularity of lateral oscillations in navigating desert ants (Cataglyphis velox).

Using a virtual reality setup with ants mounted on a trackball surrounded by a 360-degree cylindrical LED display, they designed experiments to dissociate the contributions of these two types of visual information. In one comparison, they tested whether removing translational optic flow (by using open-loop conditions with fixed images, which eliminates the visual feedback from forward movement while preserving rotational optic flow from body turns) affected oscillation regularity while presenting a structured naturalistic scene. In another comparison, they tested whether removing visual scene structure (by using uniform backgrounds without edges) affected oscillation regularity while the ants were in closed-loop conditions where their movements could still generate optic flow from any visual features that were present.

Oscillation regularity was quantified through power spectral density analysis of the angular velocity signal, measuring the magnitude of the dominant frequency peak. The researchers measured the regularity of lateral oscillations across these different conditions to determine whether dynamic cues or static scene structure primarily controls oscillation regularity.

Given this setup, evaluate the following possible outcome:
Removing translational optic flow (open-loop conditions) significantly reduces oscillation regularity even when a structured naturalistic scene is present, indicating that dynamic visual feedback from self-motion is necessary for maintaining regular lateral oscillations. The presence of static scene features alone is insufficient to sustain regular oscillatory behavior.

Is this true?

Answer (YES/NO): NO